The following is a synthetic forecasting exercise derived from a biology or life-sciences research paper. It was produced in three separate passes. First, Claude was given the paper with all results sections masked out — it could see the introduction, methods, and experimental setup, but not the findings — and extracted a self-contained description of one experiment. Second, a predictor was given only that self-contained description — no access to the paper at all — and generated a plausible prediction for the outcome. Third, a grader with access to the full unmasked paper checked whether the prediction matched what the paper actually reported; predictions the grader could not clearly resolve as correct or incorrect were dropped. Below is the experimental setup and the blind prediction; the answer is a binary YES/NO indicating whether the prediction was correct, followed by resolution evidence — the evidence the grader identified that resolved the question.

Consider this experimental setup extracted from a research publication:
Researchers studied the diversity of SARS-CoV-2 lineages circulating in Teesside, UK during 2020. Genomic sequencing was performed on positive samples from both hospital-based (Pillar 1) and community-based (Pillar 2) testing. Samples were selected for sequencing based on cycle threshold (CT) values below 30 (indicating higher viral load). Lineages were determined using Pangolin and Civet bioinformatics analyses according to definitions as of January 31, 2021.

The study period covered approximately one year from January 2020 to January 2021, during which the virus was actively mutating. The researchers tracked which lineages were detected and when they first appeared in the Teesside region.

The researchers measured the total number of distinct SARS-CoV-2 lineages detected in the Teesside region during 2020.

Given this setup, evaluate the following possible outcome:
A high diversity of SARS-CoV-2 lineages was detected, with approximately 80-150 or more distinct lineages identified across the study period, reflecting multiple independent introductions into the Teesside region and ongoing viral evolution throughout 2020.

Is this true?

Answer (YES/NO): YES